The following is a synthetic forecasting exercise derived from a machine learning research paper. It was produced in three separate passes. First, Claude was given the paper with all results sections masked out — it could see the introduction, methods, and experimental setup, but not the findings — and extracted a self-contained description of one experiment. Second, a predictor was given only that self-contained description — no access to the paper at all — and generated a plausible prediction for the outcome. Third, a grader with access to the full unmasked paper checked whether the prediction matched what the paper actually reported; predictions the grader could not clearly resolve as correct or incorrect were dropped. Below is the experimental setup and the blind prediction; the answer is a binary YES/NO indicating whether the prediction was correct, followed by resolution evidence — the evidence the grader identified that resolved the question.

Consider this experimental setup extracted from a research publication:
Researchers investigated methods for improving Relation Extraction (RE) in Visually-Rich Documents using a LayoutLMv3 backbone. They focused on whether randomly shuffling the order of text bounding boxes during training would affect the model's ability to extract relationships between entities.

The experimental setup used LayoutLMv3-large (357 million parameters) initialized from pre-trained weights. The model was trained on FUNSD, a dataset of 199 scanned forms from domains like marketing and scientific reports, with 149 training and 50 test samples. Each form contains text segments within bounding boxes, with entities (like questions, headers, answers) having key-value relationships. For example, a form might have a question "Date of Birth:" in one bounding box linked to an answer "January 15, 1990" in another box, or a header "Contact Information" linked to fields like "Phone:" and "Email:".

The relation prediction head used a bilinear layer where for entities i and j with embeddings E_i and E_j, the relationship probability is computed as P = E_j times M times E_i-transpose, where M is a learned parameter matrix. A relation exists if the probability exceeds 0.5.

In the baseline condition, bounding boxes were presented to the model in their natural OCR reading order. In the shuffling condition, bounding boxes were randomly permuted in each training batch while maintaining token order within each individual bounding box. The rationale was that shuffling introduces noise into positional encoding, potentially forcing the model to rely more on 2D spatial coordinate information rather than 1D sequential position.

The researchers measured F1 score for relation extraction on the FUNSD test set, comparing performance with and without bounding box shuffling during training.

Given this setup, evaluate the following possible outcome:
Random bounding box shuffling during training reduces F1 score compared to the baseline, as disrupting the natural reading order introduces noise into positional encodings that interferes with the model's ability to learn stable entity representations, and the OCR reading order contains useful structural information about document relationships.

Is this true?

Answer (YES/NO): NO